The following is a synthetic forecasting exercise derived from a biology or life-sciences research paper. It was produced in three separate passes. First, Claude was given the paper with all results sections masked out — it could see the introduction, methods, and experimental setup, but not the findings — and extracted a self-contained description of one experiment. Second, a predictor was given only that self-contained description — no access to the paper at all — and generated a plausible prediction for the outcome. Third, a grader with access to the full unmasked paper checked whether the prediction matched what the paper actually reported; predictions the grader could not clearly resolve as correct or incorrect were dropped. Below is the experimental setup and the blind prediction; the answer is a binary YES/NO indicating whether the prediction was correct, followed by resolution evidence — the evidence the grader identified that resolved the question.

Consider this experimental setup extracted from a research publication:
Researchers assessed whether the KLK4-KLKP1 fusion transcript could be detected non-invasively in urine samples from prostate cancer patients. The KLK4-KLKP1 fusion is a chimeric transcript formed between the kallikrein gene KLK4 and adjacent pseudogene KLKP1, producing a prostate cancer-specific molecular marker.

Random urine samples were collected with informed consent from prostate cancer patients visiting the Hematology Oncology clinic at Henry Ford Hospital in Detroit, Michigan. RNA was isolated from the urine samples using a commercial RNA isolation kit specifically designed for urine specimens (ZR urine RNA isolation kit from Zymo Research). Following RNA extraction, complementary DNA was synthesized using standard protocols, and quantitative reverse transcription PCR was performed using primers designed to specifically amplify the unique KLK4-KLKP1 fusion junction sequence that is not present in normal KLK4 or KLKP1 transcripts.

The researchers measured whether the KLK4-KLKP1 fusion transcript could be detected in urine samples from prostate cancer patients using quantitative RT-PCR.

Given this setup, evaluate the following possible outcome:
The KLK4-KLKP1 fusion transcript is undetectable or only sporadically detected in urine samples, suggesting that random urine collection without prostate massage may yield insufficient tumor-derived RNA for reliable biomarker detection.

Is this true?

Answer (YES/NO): NO